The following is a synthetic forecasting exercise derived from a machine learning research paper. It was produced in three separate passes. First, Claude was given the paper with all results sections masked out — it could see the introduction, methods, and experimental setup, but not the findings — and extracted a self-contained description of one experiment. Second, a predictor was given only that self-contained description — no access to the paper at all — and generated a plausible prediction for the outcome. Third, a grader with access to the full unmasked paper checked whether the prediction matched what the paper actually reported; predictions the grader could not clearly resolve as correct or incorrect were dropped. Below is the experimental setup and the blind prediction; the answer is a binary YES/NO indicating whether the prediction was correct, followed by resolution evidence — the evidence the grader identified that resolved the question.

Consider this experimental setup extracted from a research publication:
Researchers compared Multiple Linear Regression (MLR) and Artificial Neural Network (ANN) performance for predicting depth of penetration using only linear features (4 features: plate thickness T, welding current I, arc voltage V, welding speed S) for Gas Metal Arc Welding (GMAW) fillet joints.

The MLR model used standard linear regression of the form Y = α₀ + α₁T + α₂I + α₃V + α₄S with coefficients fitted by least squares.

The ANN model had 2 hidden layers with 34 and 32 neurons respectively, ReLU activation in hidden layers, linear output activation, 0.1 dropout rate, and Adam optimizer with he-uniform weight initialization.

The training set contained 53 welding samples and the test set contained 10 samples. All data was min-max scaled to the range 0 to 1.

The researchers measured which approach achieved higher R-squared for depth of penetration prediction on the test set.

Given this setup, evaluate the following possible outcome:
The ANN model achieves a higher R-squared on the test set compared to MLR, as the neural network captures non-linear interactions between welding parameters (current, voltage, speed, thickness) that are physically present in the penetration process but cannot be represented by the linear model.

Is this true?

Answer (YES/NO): NO